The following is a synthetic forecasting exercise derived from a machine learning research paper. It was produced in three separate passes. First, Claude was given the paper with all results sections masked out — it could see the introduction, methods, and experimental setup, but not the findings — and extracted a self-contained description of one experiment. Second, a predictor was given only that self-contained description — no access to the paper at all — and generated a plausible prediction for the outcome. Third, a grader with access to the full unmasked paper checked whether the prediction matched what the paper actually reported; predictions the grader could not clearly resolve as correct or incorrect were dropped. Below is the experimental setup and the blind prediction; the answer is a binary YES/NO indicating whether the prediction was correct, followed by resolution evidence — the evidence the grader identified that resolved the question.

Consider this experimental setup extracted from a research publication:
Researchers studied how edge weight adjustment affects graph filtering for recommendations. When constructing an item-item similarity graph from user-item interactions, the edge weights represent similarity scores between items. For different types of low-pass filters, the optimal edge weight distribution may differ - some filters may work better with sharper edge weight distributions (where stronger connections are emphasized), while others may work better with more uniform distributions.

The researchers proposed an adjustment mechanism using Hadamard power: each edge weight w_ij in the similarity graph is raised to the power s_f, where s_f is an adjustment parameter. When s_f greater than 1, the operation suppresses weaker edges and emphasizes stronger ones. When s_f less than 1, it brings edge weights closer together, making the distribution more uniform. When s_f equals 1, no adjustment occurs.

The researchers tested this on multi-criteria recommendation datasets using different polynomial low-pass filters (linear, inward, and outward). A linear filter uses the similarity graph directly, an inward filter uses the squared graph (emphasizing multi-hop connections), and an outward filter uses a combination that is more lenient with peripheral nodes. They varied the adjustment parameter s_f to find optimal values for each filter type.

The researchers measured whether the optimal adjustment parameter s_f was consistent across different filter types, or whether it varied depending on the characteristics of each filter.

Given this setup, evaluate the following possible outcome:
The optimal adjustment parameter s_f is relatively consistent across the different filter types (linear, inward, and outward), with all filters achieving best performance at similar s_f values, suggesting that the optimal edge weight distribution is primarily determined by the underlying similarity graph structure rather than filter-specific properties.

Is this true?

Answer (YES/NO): NO